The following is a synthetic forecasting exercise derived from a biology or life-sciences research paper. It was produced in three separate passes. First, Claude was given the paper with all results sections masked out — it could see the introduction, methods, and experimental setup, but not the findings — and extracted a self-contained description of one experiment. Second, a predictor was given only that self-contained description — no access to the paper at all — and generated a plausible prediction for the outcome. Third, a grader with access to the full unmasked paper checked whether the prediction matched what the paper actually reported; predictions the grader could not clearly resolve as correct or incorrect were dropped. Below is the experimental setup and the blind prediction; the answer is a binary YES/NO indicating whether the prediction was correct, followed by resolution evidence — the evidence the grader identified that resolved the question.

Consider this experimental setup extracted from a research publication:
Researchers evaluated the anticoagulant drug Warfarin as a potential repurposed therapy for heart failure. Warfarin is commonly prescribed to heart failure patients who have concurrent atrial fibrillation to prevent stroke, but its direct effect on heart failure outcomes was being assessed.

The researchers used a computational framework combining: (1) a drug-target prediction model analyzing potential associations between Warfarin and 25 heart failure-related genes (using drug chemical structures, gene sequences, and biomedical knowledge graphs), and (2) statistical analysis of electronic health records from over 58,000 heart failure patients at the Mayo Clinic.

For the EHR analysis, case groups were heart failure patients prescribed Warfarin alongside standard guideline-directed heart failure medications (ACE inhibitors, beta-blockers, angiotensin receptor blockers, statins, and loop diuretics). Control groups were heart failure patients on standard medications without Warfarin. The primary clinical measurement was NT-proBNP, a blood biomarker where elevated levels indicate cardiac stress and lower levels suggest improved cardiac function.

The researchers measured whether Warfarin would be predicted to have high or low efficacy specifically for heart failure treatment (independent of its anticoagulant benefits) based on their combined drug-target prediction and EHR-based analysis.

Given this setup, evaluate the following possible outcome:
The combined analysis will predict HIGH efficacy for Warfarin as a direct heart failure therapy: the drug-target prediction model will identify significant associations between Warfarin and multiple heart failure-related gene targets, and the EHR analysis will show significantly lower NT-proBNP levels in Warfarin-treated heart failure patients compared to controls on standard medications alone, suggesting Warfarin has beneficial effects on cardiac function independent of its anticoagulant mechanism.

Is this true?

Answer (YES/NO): NO